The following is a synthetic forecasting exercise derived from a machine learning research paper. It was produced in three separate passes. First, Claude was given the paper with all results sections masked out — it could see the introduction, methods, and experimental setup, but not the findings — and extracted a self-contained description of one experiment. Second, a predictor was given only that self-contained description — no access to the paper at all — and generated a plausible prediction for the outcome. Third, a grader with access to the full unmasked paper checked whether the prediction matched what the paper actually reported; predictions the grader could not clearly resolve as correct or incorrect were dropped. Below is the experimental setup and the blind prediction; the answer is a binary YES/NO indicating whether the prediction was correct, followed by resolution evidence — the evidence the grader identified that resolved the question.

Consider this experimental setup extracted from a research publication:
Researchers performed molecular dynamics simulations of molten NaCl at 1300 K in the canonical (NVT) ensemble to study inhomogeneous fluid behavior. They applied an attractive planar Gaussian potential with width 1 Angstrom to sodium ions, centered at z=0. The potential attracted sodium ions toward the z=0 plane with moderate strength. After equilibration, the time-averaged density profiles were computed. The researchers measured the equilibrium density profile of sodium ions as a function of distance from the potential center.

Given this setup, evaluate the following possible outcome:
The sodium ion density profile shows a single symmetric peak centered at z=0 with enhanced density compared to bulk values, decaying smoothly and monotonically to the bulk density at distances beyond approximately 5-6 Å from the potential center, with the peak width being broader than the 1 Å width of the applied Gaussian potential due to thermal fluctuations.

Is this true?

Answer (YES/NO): NO